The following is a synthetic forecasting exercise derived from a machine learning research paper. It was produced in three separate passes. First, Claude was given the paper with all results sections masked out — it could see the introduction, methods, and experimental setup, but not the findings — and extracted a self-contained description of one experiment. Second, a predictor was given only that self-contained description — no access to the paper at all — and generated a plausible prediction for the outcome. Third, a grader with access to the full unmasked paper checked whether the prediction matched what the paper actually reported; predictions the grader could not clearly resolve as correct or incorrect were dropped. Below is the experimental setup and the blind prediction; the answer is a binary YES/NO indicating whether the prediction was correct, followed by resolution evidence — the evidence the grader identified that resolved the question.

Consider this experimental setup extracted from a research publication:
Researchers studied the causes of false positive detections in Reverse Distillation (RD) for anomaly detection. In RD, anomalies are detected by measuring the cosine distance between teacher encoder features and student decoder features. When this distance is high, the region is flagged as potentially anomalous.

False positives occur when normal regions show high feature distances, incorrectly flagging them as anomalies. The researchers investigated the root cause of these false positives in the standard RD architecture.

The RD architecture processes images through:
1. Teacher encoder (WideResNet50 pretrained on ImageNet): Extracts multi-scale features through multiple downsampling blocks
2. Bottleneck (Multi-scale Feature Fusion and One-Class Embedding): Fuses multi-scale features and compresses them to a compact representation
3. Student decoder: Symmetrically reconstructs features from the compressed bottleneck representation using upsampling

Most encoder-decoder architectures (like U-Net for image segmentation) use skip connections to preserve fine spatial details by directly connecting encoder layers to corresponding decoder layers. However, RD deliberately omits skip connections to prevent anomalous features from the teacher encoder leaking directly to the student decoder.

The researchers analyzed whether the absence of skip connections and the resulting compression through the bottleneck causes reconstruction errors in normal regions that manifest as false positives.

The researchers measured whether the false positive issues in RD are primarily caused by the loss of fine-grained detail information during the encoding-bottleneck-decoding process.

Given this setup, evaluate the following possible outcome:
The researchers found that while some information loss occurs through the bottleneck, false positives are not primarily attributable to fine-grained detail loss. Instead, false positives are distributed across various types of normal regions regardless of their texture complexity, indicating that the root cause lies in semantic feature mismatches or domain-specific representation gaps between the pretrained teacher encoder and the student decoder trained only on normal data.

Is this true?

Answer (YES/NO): NO